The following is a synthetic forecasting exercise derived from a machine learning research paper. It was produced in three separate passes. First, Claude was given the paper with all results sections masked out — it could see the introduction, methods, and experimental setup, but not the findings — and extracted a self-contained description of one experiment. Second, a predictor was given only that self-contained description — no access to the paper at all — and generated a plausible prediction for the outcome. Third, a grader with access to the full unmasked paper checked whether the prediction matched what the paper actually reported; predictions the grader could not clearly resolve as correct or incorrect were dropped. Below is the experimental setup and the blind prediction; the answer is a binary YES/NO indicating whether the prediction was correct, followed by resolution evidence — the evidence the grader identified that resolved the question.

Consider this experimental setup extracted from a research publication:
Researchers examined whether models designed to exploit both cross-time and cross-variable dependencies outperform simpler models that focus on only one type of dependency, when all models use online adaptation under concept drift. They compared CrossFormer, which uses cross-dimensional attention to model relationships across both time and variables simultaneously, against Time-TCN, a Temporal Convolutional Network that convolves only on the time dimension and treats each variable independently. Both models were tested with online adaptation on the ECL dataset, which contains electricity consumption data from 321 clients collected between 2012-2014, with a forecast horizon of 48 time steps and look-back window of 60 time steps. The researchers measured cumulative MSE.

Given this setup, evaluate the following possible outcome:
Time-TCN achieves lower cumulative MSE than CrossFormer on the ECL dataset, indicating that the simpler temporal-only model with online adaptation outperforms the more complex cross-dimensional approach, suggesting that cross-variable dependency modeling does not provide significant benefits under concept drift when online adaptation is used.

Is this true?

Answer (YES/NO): YES